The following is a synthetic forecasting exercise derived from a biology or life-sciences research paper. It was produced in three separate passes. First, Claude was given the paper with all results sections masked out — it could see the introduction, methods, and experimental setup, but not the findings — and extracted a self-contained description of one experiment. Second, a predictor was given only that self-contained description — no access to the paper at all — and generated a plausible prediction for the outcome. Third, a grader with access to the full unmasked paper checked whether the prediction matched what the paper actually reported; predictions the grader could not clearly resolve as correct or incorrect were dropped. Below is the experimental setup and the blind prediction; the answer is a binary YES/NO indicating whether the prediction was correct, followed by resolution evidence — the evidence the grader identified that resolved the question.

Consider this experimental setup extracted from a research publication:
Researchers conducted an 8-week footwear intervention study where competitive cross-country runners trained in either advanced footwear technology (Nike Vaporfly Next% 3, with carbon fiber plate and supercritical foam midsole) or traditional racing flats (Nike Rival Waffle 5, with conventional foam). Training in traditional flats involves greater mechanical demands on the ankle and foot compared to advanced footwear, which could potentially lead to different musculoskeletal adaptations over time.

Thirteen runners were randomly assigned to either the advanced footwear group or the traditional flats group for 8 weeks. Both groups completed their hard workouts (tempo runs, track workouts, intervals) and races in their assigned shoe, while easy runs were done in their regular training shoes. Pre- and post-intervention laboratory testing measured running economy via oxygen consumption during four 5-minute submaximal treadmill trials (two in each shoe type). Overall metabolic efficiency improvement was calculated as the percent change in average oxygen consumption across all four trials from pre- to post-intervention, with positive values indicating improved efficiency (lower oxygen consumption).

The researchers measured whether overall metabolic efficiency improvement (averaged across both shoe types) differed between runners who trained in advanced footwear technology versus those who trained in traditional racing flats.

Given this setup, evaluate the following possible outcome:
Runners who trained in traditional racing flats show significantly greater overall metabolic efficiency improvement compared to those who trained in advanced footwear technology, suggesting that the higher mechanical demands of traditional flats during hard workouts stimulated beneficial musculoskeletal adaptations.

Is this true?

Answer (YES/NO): NO